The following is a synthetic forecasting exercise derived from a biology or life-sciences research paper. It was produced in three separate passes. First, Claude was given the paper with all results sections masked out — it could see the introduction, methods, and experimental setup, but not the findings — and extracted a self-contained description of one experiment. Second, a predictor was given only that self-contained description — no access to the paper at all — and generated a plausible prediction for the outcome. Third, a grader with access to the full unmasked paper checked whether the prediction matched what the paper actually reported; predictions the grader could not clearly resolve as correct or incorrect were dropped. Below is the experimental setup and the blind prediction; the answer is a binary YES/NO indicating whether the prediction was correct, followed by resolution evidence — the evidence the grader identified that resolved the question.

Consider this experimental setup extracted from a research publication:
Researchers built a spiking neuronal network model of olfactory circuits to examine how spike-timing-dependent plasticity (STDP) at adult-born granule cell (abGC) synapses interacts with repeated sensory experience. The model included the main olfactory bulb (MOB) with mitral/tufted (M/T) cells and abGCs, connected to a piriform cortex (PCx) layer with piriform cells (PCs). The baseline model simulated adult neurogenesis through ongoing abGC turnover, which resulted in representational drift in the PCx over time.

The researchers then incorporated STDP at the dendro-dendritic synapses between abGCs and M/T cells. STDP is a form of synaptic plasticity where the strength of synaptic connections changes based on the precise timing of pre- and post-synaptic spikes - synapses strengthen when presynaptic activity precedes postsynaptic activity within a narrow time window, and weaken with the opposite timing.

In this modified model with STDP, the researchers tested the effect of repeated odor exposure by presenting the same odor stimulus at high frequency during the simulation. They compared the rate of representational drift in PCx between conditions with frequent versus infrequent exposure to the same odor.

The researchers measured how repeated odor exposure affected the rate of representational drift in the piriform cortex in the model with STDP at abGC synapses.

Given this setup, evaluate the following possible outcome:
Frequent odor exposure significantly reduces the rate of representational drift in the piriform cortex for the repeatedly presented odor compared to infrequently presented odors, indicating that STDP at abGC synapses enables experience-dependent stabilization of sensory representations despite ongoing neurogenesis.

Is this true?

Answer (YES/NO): YES